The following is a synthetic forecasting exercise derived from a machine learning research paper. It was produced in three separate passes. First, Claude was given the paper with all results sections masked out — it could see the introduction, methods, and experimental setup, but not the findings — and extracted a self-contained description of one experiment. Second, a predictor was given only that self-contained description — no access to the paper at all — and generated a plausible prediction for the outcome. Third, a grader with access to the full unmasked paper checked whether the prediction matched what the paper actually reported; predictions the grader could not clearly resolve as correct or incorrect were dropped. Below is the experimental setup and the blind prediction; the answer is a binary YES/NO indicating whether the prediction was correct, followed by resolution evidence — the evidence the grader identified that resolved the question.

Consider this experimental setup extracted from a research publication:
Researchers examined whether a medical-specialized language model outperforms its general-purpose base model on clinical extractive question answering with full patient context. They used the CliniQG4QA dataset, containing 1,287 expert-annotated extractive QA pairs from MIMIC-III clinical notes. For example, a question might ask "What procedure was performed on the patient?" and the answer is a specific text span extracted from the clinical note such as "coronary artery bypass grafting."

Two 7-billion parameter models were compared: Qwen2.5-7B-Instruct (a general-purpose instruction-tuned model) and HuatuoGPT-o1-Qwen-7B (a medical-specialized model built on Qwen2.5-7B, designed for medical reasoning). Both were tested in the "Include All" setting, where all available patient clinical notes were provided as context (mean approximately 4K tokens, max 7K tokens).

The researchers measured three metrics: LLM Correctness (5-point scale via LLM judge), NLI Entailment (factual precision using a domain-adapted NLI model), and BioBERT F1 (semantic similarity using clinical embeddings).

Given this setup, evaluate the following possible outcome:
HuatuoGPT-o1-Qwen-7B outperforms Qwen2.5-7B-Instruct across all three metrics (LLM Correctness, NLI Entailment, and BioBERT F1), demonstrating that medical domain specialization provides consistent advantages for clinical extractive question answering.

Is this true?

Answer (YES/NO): NO